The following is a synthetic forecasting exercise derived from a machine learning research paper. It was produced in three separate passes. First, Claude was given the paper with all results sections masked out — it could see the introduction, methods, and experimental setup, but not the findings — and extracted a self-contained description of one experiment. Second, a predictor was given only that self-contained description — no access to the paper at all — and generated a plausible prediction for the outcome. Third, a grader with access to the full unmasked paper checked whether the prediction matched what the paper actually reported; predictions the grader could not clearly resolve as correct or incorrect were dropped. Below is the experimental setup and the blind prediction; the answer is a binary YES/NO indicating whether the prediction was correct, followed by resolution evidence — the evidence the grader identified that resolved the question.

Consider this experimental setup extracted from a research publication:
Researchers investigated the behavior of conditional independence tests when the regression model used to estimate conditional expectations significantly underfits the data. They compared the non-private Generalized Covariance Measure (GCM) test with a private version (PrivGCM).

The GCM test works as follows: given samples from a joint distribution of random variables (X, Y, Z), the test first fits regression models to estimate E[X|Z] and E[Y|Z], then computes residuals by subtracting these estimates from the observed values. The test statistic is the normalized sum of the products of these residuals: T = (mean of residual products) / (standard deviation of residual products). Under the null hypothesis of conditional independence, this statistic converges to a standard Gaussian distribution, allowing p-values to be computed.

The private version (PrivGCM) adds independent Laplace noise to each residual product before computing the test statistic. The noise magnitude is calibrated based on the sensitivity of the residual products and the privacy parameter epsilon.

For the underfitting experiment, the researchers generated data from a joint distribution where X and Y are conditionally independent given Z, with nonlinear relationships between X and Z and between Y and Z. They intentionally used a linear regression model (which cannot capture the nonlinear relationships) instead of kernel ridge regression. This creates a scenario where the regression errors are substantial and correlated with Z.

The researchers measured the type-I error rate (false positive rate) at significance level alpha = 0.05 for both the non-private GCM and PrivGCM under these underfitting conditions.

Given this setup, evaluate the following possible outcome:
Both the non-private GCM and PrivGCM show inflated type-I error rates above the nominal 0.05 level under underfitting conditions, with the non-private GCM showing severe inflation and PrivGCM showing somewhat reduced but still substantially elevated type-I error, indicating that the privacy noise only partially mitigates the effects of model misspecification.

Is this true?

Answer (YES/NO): NO